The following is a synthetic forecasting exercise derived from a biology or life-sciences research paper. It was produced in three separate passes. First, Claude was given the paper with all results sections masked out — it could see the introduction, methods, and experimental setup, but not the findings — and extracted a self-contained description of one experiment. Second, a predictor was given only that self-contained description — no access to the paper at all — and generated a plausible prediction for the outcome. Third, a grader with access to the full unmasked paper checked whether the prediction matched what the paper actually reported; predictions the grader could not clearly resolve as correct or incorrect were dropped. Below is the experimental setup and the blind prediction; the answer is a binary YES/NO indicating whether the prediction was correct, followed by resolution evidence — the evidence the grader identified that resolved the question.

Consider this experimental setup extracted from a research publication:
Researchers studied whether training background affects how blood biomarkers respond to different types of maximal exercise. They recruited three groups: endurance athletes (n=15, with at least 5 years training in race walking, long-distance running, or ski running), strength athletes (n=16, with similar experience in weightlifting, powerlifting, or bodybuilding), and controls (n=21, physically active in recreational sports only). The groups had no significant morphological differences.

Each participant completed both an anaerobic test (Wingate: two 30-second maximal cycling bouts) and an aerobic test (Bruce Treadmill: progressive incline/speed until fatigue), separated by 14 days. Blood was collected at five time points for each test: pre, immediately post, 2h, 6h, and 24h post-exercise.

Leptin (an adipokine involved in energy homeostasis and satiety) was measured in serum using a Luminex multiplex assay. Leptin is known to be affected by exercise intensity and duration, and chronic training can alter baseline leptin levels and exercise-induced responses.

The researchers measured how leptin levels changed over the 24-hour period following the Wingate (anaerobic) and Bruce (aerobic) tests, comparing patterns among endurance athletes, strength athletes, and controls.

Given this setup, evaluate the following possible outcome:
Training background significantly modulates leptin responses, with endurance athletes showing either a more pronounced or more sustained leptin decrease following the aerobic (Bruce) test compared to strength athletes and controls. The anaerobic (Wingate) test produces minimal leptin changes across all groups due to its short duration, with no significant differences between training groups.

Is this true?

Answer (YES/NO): NO